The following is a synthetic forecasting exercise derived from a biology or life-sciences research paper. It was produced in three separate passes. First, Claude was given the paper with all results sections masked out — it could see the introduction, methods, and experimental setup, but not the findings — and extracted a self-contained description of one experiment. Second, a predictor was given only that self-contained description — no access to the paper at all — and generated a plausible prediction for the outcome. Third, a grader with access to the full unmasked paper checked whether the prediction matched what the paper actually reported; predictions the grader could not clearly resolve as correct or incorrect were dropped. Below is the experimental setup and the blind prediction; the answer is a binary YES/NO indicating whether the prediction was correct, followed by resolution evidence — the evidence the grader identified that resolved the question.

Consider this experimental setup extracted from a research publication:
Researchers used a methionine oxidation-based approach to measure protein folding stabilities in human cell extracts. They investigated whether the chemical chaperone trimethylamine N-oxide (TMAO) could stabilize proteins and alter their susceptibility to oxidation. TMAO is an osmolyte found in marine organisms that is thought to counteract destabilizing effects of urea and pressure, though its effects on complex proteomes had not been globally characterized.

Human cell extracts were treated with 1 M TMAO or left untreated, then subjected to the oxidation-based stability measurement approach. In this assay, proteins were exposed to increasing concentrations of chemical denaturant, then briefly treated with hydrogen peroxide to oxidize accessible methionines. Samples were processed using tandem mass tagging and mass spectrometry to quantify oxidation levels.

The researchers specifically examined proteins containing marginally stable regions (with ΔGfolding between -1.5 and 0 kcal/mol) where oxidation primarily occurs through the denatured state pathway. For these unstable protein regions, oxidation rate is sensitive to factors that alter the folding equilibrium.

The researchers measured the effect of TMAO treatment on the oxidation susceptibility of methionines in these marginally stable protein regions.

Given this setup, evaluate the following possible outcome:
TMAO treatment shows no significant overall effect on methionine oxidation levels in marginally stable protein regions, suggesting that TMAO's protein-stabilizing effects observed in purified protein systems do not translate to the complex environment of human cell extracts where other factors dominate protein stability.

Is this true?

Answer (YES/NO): NO